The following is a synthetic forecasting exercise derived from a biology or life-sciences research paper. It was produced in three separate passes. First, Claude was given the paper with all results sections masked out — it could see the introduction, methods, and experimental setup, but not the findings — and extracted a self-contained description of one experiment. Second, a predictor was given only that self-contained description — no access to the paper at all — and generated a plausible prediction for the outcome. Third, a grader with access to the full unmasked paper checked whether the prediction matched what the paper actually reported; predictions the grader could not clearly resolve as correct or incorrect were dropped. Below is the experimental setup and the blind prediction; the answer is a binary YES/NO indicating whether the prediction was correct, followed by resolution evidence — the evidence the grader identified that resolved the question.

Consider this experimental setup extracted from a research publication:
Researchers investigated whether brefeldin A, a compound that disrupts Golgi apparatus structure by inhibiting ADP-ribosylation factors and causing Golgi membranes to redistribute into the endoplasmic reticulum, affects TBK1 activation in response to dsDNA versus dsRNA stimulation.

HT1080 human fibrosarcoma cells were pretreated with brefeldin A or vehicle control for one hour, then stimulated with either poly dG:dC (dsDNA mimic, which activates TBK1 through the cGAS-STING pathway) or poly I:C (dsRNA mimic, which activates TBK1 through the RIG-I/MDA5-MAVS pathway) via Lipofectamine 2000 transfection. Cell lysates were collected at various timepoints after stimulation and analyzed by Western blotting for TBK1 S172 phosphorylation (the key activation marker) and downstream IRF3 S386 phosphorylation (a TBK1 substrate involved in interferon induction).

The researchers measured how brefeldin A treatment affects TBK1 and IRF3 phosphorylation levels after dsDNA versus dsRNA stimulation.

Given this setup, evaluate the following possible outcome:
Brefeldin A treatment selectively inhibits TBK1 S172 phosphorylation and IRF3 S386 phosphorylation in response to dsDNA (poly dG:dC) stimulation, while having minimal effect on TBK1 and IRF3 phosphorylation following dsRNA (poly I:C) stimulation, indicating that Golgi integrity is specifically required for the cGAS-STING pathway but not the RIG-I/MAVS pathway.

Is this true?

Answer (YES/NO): YES